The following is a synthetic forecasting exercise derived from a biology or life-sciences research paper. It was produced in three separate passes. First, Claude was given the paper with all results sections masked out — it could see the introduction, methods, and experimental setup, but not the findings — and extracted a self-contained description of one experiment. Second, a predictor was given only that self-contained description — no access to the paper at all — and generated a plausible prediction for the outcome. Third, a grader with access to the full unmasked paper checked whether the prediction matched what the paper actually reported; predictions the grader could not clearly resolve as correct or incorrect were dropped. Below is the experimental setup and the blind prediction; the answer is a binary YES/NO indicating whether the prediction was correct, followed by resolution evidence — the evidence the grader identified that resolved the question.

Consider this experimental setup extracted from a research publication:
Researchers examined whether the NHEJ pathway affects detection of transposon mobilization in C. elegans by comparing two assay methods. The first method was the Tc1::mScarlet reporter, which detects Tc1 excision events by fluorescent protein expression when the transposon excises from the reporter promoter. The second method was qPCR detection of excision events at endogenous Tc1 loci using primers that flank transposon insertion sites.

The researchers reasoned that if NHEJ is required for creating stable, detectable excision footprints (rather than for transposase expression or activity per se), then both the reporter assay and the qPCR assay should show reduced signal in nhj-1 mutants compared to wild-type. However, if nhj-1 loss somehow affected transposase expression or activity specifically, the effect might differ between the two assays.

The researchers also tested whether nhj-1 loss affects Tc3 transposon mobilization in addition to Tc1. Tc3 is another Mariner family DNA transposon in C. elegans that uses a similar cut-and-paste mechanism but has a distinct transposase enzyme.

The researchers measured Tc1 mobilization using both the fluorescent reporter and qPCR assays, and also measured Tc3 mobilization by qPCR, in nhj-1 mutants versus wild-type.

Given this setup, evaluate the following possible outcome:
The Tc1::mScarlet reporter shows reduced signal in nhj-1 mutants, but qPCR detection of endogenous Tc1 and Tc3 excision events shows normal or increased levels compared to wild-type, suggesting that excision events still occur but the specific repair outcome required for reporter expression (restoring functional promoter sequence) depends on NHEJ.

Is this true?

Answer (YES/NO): NO